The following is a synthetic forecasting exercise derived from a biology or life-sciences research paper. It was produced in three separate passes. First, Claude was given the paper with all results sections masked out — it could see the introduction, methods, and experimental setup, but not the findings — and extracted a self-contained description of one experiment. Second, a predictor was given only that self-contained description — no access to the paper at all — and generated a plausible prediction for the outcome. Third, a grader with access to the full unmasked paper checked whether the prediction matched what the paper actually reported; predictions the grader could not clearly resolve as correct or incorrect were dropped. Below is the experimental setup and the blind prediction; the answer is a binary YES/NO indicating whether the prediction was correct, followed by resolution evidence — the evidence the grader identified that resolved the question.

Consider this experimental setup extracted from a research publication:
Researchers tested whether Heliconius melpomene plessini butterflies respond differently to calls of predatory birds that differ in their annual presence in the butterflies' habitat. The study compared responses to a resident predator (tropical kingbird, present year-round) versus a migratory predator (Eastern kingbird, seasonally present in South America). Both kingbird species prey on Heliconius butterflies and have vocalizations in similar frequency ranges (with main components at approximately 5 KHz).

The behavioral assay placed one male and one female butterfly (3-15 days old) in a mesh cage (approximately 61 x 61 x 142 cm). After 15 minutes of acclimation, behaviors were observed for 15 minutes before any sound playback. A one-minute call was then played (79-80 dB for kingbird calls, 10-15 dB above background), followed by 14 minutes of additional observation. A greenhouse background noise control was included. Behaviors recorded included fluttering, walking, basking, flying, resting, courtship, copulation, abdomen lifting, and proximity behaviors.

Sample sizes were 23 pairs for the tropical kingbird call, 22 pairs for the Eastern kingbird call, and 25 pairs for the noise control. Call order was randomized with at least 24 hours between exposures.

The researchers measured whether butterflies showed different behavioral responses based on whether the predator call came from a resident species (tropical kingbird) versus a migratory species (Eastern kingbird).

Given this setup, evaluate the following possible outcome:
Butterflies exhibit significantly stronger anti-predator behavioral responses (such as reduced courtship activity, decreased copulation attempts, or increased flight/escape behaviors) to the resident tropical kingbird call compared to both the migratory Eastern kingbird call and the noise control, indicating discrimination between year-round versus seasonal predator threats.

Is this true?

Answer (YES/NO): NO